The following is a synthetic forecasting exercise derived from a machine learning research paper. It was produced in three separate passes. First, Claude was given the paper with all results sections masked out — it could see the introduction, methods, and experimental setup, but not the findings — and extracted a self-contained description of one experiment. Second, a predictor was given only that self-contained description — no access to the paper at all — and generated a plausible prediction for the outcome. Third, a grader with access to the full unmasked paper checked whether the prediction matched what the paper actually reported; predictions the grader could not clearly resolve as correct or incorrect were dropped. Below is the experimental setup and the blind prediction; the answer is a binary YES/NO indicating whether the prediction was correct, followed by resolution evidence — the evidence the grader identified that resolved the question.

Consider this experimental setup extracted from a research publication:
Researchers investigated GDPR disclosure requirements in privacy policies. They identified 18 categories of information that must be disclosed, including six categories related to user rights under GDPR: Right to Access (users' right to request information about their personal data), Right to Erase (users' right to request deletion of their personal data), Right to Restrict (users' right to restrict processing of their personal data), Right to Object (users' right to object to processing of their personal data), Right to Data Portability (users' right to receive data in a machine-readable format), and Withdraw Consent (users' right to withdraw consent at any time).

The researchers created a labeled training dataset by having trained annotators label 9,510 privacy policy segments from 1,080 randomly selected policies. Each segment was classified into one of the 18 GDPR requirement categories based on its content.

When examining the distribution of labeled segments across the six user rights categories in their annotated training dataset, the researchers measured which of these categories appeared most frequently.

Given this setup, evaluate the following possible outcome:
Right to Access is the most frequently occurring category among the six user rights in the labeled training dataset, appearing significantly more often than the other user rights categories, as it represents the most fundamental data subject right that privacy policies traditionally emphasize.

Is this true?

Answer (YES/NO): NO